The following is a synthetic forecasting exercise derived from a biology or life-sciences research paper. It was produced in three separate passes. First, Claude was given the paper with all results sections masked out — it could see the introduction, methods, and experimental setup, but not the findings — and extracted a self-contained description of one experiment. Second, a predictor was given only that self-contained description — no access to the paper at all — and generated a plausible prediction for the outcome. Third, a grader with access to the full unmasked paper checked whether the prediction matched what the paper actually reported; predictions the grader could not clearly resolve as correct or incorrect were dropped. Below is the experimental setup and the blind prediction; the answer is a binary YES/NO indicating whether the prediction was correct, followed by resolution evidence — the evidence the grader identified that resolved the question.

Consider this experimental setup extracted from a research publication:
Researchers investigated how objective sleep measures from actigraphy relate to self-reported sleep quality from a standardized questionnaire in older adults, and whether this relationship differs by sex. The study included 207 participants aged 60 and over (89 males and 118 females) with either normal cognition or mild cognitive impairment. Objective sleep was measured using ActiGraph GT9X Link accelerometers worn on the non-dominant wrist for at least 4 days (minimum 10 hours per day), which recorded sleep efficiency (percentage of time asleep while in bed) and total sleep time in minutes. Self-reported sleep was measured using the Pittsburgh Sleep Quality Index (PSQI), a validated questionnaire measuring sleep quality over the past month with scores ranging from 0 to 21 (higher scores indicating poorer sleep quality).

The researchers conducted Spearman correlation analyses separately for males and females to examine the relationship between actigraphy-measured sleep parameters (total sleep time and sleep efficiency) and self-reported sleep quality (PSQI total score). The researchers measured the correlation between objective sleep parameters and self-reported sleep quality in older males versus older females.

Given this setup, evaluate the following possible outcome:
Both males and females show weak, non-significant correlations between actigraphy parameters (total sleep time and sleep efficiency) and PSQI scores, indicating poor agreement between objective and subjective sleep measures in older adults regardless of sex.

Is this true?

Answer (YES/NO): YES